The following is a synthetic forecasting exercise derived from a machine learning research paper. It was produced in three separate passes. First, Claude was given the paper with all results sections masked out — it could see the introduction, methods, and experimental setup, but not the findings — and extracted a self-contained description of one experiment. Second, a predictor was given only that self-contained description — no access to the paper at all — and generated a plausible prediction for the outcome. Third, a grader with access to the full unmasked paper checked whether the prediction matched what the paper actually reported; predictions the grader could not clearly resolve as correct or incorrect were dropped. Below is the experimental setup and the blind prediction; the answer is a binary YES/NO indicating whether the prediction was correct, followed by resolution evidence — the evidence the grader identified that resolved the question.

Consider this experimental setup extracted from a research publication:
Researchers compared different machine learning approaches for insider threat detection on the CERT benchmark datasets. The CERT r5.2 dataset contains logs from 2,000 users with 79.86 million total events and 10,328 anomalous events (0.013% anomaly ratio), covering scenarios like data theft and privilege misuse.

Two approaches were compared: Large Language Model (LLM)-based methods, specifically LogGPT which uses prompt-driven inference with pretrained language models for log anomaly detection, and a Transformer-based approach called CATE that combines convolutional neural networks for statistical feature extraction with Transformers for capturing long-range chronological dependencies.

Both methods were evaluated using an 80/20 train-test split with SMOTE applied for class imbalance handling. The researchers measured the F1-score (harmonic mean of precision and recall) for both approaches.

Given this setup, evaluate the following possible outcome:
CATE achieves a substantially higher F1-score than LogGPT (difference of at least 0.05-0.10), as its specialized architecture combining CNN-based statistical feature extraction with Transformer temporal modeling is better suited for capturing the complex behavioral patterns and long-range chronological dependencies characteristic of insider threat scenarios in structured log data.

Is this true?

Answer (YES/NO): NO